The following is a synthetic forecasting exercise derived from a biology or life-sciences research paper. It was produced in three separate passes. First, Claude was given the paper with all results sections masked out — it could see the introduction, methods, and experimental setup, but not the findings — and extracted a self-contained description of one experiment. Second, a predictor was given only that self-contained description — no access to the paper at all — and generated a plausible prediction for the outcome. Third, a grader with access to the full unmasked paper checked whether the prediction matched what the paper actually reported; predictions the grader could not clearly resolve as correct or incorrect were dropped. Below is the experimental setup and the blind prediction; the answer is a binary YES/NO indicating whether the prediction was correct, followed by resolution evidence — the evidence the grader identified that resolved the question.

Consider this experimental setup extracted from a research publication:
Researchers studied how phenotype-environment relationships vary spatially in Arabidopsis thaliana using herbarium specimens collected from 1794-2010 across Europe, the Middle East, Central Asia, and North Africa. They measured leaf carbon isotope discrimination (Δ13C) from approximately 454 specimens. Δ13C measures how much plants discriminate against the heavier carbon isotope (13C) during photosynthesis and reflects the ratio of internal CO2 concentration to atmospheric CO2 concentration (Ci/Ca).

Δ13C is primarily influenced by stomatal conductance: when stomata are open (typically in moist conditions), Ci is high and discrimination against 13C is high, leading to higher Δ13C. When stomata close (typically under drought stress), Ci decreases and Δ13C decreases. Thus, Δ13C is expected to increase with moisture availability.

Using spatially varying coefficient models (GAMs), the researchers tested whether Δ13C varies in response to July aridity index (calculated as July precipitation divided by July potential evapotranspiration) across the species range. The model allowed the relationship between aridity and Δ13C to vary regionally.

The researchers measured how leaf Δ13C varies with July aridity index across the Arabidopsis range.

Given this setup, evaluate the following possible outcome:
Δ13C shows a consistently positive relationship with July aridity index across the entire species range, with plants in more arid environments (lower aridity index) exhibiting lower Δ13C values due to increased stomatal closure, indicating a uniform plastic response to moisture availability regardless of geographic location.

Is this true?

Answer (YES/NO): NO